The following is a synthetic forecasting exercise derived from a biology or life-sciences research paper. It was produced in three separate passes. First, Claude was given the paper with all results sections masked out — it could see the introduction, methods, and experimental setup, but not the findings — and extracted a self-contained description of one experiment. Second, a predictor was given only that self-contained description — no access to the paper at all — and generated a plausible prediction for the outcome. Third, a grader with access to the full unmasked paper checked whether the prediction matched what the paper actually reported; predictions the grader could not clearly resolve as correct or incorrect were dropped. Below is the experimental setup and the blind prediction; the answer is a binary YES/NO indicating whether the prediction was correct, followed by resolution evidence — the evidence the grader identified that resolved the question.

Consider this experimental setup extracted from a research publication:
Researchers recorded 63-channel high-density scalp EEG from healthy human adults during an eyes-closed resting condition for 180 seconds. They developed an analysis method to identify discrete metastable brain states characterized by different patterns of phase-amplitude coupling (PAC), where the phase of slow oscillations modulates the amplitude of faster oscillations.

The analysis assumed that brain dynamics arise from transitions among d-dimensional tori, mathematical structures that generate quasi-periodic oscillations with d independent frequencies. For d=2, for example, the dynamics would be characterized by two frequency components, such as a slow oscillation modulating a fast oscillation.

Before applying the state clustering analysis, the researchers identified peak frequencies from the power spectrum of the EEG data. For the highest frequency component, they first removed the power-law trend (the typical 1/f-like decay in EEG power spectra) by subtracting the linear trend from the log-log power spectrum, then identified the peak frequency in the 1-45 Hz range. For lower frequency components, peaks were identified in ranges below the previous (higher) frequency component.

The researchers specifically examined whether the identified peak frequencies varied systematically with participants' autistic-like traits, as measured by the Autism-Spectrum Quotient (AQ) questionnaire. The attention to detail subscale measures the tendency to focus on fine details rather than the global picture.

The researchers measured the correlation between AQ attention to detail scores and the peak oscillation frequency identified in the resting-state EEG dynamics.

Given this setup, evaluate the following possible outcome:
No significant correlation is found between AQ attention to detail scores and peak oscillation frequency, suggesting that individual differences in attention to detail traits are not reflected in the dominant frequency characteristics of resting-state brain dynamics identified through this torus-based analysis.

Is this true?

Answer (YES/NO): YES